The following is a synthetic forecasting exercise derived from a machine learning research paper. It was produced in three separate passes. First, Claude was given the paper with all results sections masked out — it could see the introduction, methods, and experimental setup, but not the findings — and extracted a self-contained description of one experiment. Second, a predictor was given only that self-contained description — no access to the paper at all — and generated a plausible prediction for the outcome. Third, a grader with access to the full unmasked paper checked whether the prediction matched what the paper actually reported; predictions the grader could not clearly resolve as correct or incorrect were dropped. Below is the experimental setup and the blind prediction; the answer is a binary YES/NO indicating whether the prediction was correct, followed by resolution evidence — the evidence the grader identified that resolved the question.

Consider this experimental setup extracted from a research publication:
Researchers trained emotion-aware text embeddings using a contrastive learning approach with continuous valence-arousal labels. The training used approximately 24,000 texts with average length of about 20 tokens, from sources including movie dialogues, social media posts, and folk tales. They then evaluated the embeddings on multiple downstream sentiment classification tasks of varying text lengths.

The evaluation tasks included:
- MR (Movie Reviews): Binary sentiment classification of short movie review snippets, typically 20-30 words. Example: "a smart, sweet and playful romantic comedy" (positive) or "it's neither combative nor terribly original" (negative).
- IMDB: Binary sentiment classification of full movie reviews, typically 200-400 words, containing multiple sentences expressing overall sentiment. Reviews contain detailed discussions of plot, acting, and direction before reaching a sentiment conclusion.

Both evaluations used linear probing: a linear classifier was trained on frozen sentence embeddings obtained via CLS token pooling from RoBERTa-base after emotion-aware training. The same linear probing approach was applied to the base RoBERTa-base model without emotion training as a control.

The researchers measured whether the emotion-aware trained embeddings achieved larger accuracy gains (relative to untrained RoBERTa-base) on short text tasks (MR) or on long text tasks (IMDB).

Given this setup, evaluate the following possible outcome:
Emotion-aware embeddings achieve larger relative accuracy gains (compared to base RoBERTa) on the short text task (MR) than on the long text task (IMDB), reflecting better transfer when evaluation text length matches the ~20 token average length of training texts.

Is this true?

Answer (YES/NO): YES